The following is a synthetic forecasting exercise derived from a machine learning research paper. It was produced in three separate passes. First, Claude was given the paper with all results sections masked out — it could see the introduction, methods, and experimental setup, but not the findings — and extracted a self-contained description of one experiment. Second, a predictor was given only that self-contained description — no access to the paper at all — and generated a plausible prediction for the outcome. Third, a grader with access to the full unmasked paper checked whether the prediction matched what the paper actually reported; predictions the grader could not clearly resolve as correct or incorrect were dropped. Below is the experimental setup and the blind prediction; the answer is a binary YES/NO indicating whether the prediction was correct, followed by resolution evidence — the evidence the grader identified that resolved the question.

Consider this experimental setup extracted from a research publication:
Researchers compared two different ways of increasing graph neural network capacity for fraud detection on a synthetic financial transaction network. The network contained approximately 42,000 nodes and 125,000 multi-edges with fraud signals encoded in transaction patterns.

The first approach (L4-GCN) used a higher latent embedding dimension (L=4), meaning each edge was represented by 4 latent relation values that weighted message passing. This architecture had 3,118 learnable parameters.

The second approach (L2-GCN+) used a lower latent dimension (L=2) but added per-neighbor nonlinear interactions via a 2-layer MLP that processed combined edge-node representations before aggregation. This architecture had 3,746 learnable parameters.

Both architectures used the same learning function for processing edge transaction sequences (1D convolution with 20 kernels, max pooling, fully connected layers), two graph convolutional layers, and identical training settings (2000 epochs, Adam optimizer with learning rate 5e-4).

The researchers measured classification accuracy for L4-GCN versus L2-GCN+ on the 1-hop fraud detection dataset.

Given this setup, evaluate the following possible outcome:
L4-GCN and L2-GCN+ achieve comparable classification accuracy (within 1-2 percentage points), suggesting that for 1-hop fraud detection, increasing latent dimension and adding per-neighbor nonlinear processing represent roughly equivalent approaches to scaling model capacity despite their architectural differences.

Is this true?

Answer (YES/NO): YES